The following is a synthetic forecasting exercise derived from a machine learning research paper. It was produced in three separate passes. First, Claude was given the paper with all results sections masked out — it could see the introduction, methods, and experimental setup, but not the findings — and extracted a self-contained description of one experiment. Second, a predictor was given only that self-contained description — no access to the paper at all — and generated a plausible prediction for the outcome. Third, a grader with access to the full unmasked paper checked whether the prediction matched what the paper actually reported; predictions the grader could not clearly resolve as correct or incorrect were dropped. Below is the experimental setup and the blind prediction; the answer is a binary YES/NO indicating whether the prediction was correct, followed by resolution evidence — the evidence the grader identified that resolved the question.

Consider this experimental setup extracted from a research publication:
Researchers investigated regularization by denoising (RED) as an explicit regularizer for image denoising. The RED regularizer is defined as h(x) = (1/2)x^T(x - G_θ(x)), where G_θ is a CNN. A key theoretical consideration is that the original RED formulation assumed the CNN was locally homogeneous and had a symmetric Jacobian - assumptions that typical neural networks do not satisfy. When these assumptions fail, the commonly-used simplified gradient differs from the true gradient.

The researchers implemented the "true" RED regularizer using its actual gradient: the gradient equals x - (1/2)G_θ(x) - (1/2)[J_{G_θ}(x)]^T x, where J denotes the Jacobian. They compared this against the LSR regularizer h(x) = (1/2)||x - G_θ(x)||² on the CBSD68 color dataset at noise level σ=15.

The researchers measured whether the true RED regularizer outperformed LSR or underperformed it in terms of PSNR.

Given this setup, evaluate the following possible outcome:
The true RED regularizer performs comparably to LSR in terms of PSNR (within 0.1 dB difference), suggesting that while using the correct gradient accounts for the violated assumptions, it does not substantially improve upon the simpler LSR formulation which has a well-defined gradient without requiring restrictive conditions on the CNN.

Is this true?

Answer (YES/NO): NO